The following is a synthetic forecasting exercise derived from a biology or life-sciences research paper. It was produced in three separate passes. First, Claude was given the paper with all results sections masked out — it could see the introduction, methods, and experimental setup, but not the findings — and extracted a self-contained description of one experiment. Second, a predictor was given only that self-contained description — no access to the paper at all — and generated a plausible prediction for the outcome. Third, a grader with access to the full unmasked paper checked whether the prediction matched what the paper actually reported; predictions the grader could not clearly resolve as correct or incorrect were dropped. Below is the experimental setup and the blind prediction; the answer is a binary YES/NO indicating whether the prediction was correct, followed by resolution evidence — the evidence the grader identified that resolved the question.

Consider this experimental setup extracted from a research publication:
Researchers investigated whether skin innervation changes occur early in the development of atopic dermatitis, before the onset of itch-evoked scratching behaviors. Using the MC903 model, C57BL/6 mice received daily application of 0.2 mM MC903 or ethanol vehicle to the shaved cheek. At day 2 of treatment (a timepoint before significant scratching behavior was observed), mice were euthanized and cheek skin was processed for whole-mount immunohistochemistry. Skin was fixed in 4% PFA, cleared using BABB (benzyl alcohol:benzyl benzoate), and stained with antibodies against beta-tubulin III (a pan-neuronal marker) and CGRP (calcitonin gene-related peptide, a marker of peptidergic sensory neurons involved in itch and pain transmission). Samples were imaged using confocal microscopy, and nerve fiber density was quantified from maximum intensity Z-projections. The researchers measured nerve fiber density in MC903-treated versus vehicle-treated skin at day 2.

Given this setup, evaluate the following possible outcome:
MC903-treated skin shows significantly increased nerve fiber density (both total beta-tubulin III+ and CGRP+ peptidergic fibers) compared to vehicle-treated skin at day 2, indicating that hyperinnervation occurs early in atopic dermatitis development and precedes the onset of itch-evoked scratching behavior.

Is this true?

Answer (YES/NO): YES